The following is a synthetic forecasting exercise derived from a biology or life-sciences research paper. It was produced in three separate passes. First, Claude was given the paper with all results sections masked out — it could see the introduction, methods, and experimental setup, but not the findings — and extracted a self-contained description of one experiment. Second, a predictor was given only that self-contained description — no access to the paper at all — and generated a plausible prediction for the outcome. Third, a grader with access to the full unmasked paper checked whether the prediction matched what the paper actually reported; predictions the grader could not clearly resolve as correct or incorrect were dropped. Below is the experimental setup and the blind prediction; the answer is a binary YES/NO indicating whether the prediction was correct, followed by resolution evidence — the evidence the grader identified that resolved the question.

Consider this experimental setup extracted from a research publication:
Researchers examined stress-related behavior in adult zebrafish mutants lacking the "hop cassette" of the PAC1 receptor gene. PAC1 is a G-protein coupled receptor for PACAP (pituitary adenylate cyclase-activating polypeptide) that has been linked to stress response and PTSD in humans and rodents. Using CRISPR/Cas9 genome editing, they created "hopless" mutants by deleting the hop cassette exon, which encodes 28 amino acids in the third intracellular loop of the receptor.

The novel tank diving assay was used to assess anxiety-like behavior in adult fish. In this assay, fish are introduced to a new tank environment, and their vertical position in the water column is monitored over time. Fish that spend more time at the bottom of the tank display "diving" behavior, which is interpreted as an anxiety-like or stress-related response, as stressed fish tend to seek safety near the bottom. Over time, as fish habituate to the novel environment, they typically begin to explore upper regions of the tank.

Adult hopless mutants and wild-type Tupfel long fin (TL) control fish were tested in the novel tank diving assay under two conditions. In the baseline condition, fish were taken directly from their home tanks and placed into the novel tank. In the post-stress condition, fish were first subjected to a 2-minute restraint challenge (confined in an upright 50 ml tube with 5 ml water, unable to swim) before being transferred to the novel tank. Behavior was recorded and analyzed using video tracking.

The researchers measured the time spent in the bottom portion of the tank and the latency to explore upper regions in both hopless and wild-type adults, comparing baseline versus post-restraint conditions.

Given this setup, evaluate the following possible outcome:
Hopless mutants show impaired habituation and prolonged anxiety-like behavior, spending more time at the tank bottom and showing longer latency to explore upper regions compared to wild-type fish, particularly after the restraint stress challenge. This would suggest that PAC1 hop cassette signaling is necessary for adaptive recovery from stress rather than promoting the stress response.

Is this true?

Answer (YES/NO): NO